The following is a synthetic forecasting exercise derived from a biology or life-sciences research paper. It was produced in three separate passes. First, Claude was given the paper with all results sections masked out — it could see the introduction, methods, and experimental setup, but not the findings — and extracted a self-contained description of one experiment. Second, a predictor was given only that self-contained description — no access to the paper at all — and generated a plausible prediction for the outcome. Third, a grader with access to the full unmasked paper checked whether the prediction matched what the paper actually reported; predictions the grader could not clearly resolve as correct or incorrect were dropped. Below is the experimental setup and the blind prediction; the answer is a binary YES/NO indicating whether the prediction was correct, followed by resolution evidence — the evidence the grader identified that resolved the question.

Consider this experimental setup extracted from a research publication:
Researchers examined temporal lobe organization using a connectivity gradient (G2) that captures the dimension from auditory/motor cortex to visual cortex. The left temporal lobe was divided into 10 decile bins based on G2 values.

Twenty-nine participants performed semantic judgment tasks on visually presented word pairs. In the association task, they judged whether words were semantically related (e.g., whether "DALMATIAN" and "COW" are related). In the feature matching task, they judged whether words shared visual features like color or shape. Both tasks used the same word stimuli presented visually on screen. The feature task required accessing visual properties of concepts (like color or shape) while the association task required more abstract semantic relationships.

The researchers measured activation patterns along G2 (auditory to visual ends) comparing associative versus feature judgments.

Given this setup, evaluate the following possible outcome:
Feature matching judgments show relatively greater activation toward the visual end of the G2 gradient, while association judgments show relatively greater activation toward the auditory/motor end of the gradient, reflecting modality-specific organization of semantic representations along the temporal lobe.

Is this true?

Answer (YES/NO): NO